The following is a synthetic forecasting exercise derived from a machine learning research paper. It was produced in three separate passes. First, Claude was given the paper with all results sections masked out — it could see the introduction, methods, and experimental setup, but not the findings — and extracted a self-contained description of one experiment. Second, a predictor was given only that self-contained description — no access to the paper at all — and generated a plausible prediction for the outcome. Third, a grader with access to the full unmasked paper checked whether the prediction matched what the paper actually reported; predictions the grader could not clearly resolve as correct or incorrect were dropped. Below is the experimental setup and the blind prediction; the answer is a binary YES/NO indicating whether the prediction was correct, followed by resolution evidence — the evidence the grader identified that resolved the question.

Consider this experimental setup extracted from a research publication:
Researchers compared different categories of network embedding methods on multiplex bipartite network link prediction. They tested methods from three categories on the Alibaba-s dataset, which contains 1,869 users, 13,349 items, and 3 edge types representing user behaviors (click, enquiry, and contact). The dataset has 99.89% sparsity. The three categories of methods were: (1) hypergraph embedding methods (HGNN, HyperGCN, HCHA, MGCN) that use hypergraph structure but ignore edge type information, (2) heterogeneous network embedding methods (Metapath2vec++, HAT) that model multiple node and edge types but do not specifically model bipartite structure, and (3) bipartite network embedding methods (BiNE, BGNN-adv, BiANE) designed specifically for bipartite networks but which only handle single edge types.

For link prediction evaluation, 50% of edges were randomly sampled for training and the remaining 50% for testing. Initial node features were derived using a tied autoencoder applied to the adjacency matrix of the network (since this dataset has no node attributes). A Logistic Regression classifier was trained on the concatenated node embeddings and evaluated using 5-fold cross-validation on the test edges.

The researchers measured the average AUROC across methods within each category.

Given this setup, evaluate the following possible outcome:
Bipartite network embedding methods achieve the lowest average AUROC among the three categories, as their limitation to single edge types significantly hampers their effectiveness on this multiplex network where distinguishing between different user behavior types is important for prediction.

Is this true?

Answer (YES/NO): NO